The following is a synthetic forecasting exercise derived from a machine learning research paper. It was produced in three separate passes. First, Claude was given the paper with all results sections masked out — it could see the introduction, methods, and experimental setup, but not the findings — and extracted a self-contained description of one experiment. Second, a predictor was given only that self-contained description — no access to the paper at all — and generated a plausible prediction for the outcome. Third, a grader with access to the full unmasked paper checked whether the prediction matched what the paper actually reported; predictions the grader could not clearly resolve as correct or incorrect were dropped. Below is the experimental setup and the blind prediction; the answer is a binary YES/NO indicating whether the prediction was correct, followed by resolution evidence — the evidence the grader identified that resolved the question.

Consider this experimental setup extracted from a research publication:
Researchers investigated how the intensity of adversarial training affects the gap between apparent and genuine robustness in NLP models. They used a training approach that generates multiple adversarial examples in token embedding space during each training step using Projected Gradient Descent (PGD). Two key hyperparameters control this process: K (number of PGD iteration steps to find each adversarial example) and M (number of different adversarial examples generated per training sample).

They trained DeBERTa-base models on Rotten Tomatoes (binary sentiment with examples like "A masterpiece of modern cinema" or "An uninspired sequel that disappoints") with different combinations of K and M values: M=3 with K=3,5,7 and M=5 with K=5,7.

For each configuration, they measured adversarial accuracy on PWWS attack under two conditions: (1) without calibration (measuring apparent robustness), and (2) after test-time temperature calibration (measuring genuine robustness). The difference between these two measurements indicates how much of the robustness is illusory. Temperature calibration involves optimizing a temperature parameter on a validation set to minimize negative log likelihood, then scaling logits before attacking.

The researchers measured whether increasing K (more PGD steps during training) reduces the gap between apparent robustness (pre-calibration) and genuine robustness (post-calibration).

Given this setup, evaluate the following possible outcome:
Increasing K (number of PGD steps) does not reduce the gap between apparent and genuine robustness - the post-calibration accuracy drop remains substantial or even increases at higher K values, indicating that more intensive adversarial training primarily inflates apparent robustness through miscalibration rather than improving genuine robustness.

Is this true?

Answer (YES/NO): NO